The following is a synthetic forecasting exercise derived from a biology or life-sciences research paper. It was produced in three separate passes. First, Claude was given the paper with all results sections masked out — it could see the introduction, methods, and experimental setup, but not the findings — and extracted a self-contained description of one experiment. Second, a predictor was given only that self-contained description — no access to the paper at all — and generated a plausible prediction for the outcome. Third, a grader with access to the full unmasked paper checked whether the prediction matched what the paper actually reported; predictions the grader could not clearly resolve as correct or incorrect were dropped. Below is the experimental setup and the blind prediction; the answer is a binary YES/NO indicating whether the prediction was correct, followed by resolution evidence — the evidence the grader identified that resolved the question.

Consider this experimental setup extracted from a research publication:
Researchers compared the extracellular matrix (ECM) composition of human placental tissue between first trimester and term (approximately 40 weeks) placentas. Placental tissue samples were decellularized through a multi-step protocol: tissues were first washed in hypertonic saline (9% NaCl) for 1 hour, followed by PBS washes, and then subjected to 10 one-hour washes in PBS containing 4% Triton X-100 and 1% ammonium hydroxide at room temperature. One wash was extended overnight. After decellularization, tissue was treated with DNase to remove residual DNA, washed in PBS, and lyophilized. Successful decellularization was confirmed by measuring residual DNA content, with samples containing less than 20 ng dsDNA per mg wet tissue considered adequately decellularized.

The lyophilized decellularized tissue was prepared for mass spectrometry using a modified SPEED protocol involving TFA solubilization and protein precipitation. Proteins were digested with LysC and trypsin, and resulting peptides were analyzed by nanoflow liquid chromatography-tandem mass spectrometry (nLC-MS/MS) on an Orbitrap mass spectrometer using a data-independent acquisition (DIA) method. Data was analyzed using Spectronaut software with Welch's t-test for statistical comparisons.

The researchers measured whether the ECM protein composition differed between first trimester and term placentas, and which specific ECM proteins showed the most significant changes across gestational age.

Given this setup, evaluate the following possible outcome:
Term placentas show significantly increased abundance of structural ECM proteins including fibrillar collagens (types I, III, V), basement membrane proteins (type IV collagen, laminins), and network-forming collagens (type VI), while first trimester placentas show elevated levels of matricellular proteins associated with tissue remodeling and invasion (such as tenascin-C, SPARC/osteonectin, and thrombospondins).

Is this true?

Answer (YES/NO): NO